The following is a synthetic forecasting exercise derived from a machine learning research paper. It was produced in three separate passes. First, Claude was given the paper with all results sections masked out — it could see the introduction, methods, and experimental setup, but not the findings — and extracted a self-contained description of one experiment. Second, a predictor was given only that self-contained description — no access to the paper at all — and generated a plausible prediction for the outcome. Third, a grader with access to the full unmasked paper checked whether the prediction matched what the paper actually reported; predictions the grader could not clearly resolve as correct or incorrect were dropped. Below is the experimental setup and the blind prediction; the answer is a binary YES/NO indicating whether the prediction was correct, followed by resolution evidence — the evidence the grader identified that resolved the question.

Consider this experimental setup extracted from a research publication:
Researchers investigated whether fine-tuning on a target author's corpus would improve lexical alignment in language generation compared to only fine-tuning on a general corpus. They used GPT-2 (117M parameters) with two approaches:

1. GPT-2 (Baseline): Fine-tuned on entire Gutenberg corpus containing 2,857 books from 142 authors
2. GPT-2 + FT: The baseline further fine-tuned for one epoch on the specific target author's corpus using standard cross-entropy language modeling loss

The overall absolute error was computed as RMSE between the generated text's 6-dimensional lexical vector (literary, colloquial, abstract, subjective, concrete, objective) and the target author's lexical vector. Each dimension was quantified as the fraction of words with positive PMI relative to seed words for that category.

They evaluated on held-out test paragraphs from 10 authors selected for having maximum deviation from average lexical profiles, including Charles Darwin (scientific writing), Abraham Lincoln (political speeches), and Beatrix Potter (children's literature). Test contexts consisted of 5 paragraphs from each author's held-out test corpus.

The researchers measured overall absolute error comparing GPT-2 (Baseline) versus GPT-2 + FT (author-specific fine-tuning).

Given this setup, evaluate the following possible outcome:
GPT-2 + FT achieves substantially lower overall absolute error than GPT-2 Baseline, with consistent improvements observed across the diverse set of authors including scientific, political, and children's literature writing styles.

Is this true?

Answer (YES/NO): NO